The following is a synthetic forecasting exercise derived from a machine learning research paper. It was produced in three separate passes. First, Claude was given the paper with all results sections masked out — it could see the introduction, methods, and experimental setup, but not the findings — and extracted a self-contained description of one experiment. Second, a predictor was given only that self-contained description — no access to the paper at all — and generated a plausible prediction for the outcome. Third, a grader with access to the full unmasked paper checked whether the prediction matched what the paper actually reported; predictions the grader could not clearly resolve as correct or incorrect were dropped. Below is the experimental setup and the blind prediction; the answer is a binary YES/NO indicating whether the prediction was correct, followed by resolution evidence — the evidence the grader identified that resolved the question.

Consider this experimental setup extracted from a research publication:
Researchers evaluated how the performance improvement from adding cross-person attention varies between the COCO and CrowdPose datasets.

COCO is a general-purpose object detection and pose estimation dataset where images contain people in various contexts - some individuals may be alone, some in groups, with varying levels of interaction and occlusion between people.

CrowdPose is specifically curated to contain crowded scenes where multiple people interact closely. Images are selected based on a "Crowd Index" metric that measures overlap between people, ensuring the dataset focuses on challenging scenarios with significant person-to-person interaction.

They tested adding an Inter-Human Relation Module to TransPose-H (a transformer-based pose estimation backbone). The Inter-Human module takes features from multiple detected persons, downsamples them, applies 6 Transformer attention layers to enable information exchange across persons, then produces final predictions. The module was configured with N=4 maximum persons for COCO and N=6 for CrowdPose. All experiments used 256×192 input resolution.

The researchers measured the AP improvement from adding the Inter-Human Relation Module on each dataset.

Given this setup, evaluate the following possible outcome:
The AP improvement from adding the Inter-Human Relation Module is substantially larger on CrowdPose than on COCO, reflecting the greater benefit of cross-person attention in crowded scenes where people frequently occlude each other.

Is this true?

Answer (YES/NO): YES